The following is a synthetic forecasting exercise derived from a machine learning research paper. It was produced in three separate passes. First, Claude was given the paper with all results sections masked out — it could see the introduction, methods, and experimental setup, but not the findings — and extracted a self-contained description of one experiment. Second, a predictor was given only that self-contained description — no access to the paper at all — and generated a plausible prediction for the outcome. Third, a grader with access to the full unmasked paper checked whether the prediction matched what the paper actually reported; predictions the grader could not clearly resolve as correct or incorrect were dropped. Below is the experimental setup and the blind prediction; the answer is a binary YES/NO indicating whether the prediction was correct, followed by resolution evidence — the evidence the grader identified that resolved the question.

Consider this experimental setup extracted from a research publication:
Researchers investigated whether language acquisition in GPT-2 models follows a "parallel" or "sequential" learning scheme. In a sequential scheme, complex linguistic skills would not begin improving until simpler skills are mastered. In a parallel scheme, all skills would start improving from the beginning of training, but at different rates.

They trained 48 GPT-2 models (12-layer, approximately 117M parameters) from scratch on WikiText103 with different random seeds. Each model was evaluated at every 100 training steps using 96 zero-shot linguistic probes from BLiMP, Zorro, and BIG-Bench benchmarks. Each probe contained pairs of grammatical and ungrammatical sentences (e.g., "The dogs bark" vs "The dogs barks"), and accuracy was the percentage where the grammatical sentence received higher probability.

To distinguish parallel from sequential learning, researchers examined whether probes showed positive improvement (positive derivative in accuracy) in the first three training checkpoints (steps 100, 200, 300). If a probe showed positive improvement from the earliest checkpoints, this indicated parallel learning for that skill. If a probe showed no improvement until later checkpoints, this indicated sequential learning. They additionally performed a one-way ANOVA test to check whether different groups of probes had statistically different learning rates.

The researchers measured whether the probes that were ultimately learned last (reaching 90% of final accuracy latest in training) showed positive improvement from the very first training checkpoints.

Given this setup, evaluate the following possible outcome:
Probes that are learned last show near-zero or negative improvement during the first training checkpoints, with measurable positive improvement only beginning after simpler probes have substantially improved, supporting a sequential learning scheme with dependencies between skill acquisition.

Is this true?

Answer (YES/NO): NO